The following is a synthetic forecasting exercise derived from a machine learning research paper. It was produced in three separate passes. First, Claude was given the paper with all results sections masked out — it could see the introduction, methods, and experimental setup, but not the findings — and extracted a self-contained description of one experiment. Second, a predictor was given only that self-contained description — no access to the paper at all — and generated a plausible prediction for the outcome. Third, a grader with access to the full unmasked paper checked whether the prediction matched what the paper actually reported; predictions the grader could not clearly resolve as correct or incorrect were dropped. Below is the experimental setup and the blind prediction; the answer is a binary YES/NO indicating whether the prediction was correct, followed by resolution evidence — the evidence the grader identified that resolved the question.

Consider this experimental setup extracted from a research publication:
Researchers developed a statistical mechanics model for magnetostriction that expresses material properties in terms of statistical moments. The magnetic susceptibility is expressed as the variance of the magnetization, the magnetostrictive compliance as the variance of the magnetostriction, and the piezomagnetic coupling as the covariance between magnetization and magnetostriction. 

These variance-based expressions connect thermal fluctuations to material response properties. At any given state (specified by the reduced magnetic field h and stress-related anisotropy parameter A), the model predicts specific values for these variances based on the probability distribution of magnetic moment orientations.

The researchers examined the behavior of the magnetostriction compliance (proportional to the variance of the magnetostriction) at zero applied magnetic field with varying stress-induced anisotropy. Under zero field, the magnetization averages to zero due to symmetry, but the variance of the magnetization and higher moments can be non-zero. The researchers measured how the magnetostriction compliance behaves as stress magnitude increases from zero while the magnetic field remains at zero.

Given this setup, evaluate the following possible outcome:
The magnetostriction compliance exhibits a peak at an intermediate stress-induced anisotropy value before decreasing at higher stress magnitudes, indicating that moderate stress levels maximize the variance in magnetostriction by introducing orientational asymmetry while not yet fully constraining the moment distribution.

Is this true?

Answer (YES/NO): YES